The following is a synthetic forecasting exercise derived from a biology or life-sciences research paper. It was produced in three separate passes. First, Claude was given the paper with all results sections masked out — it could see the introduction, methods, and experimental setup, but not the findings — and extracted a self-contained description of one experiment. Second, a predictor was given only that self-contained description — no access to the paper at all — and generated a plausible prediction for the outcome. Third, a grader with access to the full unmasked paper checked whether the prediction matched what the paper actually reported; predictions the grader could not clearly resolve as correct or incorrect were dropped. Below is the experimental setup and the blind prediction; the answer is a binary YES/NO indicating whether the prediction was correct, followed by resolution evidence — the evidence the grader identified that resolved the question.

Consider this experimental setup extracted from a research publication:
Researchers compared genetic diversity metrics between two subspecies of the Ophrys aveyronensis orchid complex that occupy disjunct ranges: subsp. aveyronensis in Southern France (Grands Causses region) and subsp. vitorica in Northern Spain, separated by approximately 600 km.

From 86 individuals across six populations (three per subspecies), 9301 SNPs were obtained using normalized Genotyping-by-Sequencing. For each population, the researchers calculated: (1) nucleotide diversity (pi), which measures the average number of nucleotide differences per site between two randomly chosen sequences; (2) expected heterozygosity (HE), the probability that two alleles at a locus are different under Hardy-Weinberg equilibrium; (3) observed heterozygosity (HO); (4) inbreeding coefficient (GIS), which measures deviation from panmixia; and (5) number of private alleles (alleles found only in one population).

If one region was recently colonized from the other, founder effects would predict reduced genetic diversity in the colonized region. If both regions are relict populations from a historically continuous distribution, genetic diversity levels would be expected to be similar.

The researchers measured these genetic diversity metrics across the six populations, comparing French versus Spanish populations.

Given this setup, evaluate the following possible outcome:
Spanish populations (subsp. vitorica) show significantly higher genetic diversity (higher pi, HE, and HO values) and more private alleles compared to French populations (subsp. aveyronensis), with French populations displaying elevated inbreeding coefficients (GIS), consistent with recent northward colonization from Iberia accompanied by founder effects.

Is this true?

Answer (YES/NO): NO